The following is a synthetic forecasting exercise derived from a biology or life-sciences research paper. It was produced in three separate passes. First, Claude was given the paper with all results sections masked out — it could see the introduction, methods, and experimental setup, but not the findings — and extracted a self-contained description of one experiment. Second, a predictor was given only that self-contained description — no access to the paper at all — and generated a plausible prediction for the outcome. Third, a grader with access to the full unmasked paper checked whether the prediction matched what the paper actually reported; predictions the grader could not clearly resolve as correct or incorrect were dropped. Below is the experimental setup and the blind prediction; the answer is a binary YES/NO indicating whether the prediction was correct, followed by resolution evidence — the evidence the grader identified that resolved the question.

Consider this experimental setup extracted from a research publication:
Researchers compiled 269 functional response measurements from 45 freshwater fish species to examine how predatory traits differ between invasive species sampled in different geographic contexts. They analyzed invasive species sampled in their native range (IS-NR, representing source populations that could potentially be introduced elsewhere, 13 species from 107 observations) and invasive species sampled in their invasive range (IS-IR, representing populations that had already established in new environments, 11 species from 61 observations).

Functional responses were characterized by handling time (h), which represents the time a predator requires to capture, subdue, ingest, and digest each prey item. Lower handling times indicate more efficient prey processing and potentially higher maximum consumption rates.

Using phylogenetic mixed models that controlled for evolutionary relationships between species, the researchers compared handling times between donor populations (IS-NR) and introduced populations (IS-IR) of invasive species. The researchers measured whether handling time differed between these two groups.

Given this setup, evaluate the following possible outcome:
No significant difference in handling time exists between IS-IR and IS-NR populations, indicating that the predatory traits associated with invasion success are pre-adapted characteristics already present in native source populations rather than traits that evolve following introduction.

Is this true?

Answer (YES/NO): NO